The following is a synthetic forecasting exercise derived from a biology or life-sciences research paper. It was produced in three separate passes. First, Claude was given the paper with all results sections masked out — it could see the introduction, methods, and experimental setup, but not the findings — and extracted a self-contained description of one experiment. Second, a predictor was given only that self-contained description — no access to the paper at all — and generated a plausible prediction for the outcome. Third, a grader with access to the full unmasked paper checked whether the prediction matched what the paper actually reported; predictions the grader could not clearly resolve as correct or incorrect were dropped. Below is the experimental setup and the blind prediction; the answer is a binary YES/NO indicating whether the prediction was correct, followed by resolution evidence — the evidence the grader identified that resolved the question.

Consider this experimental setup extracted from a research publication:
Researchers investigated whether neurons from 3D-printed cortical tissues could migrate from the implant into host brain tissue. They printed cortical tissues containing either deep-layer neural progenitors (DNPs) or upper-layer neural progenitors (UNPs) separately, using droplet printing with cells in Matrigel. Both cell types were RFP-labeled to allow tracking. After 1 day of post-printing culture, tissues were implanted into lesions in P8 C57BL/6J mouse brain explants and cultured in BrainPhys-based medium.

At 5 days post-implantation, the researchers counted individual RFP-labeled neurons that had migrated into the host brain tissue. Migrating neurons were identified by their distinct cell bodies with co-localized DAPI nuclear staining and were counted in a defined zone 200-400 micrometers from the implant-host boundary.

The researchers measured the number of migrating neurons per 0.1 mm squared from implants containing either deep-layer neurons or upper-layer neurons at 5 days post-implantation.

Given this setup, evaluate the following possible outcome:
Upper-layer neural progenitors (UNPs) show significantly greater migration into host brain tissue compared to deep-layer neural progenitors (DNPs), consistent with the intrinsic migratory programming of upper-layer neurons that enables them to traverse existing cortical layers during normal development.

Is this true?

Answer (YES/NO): NO